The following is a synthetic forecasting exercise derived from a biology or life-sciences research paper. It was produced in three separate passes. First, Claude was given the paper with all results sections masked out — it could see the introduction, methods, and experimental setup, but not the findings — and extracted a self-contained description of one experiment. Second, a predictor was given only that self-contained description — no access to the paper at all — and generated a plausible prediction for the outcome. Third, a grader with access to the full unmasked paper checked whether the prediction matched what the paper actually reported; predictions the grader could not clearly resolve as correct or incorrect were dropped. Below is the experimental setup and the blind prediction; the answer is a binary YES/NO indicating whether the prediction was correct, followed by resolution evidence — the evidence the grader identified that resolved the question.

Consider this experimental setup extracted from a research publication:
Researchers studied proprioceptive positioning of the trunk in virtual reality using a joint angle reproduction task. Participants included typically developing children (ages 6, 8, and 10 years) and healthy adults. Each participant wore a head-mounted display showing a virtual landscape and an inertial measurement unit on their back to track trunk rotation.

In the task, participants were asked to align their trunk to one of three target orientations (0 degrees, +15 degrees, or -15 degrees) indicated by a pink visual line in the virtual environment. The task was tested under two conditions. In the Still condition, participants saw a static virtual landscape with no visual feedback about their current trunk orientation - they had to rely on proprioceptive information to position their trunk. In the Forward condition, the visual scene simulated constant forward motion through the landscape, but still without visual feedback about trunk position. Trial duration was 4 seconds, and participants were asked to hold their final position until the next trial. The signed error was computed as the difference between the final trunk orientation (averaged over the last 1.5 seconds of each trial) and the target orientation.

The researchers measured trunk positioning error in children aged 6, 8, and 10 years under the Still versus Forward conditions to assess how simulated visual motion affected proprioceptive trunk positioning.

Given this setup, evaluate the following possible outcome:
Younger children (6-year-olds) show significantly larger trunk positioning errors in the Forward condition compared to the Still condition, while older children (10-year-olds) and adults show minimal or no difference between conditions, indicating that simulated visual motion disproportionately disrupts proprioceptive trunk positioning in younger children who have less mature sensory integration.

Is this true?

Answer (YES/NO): NO